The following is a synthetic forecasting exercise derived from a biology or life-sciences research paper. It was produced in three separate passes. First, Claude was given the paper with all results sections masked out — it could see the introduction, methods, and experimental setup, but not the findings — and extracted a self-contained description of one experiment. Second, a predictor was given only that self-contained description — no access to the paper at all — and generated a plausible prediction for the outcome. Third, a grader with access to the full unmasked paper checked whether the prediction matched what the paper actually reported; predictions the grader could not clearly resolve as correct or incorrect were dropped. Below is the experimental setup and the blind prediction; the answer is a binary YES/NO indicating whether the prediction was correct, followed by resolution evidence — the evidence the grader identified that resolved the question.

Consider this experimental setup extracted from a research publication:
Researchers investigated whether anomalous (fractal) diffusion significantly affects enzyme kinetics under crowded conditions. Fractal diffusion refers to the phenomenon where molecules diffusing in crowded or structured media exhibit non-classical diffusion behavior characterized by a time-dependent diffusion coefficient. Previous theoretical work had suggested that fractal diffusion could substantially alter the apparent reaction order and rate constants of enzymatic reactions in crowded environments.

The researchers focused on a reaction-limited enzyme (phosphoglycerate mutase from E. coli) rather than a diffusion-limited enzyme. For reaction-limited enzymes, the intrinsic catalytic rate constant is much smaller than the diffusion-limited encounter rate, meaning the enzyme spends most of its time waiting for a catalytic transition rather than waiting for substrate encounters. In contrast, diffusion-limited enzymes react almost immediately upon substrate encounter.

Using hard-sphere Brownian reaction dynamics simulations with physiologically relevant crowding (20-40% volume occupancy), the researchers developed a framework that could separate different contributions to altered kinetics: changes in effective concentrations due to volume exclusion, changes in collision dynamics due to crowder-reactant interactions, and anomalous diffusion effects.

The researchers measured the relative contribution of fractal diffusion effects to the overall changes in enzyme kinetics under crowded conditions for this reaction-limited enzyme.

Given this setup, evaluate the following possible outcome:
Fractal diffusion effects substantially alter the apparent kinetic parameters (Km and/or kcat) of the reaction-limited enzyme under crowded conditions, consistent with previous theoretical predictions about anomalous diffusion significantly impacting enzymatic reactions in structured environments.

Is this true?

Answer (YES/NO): NO